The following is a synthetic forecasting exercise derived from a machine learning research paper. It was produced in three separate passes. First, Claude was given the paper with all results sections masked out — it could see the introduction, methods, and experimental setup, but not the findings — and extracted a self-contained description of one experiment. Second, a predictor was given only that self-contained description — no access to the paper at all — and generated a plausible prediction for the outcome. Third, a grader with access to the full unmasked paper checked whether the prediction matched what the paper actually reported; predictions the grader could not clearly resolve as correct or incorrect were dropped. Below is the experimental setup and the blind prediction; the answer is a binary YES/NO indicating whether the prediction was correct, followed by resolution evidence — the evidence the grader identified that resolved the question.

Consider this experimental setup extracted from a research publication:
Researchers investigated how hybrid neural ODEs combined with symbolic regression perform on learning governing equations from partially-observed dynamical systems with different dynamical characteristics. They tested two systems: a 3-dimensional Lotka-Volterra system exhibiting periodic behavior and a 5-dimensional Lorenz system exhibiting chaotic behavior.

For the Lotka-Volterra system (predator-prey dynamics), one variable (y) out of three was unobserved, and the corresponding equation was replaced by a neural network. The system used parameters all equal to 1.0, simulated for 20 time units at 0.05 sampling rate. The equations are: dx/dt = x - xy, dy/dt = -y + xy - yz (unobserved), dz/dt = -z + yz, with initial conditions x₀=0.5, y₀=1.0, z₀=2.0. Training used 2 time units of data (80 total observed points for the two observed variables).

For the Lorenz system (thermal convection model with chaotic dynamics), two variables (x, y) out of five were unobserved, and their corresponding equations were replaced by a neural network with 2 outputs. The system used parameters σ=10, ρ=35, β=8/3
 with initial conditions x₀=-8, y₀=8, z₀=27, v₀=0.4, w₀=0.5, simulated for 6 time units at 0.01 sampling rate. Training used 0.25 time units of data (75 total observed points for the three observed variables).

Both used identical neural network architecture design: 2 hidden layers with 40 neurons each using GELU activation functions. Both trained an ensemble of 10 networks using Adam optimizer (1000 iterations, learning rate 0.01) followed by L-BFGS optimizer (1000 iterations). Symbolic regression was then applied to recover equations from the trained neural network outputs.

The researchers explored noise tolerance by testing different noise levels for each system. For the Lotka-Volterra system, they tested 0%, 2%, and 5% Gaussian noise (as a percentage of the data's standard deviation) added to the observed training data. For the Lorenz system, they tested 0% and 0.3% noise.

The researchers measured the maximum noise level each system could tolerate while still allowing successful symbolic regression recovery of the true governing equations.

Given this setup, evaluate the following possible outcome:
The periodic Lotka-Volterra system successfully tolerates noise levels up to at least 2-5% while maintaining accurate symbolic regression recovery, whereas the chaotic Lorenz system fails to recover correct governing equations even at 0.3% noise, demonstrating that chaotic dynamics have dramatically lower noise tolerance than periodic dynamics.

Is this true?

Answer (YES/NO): NO